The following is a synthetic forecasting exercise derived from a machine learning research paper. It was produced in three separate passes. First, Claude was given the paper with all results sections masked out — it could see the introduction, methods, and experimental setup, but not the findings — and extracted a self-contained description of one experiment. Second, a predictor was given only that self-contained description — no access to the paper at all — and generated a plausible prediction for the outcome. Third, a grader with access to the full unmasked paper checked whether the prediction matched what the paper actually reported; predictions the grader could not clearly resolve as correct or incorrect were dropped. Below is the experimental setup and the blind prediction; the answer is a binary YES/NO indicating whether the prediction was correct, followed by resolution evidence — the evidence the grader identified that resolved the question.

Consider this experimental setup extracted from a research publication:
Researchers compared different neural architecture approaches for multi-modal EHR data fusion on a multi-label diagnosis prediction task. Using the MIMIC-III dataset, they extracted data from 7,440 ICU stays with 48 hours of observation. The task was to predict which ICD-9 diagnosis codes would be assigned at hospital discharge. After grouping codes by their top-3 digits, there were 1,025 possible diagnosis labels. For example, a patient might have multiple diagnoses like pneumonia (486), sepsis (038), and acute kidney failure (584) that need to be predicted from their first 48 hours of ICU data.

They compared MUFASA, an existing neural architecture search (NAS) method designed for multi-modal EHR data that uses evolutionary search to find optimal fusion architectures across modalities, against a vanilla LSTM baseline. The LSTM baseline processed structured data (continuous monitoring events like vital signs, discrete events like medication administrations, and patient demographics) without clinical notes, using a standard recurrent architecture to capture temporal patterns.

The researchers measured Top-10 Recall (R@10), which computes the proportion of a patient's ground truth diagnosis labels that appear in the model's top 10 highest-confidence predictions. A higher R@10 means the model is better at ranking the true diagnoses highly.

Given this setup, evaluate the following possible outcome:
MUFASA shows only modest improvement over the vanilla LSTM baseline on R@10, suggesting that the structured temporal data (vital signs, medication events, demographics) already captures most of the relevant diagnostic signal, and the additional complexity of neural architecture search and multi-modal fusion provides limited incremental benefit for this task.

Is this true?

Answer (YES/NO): NO